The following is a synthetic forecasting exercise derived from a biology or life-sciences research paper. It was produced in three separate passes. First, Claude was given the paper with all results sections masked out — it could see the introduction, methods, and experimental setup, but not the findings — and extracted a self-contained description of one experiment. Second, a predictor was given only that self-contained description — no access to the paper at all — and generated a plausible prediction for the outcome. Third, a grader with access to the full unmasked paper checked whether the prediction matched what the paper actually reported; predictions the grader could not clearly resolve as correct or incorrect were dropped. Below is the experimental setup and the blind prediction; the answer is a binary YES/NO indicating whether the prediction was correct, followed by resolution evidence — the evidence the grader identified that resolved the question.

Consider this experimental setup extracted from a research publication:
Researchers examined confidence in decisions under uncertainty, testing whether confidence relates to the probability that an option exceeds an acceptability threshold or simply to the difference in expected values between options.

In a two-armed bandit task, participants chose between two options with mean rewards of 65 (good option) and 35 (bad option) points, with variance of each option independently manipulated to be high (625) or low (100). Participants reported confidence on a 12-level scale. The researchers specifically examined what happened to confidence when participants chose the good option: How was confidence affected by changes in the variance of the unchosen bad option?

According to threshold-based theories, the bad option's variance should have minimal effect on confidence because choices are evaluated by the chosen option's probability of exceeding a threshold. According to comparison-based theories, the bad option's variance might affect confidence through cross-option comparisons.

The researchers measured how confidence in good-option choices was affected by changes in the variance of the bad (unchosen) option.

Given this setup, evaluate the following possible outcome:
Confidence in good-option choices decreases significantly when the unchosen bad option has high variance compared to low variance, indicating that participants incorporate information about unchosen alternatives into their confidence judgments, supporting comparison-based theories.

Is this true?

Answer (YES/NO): NO